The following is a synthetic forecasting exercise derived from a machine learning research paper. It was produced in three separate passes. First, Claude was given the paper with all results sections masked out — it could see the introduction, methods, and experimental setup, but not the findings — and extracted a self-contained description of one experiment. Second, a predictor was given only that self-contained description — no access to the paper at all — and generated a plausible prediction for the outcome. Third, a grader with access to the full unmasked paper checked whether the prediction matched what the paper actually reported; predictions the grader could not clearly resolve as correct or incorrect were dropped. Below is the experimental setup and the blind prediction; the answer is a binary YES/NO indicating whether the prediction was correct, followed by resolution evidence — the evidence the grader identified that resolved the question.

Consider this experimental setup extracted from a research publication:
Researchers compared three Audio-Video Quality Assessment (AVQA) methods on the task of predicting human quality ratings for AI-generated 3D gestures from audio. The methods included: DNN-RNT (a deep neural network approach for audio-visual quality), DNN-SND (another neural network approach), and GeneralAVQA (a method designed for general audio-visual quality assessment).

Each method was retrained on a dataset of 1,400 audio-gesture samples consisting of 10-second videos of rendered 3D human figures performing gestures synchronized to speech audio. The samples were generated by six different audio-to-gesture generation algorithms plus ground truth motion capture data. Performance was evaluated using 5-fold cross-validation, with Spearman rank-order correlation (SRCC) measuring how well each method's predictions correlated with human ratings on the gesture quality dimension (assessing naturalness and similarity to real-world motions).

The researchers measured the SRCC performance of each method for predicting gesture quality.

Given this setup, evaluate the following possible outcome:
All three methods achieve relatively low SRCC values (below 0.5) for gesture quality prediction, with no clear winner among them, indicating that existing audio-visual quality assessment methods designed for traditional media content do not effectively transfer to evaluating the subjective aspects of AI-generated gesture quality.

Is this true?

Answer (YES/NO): NO